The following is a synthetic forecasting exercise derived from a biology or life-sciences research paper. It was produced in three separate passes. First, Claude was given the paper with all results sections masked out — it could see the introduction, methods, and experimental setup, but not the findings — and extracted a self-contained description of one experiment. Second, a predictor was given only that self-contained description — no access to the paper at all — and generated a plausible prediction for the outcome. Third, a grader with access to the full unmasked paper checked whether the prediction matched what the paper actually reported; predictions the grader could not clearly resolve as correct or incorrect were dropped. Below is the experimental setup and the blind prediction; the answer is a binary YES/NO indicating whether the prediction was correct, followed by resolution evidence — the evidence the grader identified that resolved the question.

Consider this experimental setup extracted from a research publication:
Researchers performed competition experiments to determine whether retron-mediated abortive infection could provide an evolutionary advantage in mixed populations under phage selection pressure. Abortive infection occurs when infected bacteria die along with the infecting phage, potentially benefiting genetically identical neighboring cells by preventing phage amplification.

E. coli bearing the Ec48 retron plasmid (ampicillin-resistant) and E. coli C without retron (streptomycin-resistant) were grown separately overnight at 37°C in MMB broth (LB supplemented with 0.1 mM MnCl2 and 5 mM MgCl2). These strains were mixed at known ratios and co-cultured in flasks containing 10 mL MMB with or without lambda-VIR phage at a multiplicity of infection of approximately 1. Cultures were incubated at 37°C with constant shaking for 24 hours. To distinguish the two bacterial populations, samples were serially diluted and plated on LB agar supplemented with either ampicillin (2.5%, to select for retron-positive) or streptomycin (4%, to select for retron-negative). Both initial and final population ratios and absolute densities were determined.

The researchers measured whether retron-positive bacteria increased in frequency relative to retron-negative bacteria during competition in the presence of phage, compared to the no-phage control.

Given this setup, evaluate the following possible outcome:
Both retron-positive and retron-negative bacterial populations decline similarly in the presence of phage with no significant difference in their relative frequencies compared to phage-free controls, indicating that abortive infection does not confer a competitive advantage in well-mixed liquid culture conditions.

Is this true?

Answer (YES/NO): NO